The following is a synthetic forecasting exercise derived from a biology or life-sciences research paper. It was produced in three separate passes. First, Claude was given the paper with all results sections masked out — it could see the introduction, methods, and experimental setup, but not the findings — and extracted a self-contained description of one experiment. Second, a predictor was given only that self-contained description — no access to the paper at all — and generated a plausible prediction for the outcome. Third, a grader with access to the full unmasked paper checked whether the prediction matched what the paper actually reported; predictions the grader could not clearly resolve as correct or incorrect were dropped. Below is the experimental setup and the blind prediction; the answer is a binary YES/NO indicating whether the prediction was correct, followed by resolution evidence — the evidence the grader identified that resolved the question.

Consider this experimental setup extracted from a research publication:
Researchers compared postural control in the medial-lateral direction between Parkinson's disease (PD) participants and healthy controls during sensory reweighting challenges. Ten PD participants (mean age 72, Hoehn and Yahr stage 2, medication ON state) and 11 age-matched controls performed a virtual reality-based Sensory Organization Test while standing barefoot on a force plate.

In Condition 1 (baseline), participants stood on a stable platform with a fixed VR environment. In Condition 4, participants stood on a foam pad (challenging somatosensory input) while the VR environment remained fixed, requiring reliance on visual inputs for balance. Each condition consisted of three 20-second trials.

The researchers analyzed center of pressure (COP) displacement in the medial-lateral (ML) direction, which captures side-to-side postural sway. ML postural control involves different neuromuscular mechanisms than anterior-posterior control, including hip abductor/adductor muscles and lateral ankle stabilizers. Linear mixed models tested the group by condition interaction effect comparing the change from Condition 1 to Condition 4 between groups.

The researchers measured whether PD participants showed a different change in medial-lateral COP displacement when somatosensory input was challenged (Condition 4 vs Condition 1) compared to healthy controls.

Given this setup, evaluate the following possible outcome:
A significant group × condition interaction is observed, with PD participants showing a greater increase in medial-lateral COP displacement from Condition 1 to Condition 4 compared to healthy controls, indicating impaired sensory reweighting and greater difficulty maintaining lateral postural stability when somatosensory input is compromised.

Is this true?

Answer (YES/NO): YES